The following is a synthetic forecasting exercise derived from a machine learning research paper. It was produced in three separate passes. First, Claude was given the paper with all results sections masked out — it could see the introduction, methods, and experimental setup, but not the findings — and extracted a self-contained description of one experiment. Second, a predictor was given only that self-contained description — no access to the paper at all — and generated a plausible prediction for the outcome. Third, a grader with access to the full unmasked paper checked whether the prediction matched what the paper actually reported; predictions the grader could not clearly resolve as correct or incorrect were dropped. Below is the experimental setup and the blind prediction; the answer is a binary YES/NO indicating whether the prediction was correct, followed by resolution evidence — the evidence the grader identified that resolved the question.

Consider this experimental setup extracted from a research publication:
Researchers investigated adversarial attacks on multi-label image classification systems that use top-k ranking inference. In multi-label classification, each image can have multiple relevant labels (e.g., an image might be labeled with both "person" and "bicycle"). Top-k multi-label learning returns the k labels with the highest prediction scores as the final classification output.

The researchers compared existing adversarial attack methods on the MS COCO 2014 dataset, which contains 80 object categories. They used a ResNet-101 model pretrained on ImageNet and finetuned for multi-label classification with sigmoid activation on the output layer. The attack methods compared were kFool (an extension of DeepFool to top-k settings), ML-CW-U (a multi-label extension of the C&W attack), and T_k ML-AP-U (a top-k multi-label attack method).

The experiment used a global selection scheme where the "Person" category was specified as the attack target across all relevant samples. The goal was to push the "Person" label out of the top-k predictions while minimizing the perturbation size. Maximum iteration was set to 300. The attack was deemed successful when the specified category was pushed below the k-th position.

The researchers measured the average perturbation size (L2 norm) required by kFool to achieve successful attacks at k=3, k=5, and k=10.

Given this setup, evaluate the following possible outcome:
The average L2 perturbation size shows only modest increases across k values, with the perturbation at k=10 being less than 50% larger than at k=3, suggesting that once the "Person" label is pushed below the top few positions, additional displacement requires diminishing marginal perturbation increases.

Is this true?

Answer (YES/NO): NO